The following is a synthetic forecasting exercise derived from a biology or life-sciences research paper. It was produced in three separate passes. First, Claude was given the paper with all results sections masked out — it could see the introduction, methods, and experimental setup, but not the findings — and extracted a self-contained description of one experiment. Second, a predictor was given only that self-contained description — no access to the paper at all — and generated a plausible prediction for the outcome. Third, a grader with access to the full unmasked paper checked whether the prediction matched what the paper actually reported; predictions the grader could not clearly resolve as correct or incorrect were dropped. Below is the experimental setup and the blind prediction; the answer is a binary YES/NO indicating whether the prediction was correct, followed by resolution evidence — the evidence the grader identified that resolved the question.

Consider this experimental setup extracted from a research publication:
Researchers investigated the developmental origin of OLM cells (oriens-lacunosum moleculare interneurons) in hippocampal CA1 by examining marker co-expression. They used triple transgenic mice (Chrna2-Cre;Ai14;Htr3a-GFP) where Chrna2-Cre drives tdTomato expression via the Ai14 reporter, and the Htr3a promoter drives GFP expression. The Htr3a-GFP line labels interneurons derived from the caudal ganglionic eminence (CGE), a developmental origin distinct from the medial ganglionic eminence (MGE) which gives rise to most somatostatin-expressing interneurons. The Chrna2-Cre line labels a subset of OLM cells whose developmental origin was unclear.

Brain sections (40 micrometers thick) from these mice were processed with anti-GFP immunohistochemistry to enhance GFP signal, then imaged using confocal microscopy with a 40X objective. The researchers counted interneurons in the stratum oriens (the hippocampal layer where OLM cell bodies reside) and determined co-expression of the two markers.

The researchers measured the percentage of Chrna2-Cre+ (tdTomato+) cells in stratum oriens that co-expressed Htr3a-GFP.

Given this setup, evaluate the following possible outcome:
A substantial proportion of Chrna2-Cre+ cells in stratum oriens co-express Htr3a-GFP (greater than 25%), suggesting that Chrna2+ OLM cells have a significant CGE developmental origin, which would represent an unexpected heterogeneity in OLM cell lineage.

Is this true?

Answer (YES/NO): YES